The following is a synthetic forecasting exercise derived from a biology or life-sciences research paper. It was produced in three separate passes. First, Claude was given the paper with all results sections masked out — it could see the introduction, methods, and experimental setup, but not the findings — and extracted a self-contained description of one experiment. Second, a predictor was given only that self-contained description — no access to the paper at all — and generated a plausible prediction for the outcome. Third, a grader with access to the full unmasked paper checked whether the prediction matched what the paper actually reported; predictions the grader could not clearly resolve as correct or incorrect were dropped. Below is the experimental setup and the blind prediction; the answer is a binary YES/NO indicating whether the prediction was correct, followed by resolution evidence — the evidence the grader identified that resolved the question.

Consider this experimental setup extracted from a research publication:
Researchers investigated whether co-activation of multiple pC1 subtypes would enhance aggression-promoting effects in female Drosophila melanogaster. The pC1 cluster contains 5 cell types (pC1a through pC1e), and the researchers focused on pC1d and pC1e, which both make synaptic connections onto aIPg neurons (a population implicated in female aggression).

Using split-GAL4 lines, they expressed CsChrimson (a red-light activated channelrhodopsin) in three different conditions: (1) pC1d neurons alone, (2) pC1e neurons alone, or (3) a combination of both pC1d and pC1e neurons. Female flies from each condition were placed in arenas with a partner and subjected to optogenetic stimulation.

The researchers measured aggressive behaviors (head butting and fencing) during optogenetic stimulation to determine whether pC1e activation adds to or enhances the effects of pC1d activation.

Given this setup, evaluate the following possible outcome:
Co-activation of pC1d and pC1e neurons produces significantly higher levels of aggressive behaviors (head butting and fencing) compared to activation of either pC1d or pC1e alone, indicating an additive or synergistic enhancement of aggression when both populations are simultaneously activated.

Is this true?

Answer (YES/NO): NO